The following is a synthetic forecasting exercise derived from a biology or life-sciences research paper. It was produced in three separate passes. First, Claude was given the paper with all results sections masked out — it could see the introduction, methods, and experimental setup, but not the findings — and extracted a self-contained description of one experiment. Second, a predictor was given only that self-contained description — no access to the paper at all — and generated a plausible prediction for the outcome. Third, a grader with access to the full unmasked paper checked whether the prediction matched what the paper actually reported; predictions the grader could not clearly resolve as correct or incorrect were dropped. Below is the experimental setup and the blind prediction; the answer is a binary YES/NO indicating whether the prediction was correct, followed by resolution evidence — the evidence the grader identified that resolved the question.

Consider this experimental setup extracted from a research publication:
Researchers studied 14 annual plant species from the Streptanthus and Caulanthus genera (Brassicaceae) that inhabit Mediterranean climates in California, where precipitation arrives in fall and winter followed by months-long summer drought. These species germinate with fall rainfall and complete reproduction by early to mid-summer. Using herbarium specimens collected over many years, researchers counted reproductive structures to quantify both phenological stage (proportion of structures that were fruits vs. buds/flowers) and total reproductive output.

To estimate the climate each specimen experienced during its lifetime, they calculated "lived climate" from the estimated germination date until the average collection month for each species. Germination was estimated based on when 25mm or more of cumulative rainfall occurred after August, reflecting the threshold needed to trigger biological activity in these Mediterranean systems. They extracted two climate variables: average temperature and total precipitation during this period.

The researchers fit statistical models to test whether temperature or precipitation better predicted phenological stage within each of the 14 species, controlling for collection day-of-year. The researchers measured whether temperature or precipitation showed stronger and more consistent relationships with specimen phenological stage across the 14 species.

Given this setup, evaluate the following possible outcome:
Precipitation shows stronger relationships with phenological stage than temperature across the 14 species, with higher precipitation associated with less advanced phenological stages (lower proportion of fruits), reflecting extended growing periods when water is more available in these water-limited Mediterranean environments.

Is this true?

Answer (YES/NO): YES